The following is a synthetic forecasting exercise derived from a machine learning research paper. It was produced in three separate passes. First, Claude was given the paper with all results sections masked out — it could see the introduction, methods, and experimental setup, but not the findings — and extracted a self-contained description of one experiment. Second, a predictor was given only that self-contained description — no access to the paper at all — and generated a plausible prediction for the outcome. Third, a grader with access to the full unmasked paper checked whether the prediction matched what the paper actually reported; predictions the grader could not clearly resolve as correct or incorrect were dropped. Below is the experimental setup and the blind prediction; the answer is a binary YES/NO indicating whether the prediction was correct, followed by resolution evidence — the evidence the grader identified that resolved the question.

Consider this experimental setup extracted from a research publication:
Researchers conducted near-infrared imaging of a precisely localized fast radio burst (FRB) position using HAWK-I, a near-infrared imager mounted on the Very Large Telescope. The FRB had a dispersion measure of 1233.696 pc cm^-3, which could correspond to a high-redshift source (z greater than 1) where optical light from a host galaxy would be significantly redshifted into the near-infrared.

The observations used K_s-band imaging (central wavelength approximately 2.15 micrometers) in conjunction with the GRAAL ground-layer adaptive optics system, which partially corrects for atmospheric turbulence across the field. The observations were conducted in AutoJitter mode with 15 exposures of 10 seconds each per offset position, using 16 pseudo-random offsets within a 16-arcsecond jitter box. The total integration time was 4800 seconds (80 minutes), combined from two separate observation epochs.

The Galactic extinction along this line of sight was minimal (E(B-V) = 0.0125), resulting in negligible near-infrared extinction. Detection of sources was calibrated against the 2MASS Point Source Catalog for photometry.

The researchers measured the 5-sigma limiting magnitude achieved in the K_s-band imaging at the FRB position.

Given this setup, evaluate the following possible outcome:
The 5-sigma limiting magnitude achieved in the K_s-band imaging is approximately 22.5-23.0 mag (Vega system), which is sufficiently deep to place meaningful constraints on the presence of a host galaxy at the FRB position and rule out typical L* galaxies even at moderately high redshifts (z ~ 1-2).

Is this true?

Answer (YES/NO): YES